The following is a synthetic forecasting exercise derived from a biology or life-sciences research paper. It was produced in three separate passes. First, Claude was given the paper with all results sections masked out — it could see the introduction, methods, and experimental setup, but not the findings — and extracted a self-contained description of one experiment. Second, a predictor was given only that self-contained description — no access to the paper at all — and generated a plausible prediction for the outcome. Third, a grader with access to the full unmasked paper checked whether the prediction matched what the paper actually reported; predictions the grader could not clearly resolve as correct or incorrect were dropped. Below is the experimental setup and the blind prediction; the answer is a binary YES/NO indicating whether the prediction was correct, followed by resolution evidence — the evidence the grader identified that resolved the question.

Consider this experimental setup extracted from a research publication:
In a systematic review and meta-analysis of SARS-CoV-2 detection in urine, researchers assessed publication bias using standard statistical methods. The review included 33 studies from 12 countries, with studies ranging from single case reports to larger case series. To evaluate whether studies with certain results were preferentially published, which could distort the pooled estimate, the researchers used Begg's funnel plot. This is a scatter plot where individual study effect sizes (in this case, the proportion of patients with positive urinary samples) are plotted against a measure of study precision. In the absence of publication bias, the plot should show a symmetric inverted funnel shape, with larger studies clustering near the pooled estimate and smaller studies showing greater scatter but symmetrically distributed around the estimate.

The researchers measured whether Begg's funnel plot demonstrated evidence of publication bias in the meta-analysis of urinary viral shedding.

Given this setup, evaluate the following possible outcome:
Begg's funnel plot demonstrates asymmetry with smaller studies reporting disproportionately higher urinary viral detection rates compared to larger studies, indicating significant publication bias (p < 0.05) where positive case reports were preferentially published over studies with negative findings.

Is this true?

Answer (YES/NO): NO